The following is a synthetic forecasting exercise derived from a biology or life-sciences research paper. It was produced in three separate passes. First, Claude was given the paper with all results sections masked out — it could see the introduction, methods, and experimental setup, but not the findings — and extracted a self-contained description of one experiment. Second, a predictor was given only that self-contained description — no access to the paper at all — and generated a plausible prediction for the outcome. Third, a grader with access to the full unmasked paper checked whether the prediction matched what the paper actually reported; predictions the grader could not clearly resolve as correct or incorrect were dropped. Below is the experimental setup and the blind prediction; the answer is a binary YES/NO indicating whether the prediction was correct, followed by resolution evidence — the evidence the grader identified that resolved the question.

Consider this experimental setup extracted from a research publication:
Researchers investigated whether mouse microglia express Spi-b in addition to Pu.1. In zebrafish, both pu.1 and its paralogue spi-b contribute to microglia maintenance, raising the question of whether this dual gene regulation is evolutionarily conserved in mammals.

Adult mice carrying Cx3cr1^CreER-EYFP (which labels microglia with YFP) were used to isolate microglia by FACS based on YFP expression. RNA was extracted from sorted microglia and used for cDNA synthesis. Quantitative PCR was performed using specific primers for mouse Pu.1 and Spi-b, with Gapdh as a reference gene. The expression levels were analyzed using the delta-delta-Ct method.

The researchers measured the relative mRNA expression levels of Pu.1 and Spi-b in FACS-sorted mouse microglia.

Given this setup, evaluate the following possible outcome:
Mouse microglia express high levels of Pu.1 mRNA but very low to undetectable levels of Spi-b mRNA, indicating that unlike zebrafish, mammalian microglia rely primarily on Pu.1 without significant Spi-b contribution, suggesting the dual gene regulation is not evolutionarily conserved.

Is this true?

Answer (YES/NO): YES